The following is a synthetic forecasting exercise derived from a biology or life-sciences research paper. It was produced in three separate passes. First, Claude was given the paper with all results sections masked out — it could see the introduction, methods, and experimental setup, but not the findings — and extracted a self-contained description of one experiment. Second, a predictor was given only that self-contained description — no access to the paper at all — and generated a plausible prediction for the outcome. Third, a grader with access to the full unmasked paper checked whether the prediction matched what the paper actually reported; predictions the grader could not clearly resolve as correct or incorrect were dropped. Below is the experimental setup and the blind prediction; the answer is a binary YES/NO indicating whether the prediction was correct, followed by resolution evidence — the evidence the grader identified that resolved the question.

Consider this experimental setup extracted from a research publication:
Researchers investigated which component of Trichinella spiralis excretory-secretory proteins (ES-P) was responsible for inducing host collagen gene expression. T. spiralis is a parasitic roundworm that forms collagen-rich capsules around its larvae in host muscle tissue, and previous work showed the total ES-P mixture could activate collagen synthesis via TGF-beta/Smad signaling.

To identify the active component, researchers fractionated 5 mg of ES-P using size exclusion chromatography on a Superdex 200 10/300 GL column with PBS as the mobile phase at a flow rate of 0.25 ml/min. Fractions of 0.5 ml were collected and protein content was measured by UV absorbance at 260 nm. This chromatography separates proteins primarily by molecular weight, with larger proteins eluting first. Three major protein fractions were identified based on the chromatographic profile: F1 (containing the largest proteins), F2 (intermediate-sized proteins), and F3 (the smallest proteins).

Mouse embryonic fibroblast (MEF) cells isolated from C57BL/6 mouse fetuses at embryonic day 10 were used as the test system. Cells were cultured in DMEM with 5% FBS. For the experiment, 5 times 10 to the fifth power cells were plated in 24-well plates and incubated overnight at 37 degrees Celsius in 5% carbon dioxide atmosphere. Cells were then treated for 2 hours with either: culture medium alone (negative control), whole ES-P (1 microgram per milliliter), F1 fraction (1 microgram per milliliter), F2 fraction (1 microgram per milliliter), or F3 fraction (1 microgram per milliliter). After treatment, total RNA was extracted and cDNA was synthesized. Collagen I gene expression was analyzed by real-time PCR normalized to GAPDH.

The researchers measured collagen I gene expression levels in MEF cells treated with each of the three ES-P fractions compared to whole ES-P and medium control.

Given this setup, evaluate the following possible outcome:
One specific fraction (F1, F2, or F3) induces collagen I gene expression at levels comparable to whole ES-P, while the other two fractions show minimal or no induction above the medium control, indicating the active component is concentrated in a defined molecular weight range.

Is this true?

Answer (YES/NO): NO